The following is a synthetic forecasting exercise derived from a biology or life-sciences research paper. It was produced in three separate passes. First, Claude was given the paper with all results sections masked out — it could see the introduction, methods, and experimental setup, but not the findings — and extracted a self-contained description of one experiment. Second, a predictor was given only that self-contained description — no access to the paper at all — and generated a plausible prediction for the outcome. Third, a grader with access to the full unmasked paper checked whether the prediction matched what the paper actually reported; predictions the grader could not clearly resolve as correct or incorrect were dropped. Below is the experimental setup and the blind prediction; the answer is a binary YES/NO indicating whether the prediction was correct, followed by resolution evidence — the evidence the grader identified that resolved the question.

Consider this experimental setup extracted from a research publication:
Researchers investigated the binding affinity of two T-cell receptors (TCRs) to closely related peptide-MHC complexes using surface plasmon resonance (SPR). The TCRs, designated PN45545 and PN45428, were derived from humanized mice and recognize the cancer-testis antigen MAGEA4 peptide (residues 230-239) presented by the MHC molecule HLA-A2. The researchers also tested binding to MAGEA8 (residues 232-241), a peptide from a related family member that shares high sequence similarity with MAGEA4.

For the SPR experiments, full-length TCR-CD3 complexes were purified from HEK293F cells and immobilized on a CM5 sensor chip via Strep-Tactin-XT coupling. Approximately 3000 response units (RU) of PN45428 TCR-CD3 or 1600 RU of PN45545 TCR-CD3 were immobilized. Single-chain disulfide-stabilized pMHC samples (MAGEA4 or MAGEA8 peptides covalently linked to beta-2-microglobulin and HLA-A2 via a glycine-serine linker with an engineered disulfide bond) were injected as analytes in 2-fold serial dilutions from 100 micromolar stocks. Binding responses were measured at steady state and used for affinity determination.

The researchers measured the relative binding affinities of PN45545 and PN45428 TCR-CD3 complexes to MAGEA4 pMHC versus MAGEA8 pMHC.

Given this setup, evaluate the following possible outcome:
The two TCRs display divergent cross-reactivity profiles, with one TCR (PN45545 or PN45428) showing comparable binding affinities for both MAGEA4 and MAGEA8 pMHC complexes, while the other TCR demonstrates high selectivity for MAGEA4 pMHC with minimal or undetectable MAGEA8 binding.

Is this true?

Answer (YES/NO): NO